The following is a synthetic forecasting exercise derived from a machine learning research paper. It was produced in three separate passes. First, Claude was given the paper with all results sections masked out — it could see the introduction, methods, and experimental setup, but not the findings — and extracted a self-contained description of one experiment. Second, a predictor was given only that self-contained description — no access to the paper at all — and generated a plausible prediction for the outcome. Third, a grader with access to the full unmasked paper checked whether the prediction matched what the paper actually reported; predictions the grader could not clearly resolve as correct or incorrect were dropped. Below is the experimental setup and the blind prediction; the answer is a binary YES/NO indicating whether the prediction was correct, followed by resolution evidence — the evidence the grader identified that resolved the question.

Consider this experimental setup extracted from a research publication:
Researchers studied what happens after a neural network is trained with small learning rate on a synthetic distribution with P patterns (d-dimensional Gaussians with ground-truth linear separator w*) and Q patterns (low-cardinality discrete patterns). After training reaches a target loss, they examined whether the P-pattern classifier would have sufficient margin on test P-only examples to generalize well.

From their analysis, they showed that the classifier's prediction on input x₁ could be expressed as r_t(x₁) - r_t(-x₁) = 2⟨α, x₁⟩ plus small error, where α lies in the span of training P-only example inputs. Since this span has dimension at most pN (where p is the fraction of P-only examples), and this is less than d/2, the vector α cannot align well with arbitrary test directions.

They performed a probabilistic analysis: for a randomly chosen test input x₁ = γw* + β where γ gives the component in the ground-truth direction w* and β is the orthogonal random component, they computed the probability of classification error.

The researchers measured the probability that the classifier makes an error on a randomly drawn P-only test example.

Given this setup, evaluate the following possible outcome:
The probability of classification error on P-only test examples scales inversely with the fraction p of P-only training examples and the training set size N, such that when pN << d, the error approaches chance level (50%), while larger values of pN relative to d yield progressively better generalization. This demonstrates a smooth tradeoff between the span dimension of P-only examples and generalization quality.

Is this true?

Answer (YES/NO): NO